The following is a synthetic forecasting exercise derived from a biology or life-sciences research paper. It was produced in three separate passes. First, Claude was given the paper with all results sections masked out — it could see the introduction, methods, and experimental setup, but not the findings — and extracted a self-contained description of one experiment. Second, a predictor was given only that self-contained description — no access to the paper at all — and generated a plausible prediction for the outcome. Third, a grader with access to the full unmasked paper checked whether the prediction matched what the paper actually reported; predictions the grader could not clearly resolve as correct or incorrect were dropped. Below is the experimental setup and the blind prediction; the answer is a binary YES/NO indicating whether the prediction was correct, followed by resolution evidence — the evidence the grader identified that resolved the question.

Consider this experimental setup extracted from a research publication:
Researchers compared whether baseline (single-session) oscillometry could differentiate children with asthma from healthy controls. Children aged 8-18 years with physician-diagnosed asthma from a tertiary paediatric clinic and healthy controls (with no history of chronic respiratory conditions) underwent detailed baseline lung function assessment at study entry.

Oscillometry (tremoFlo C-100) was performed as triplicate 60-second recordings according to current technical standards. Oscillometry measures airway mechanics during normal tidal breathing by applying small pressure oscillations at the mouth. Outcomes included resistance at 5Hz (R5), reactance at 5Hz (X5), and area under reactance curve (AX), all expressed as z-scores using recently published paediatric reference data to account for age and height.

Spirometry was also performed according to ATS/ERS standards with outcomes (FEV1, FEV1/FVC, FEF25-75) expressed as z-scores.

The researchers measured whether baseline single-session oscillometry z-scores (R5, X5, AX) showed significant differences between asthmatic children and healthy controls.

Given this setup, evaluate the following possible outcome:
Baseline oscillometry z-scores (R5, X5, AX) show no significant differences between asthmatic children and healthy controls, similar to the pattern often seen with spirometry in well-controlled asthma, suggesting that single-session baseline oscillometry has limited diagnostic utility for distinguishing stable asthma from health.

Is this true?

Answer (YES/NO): YES